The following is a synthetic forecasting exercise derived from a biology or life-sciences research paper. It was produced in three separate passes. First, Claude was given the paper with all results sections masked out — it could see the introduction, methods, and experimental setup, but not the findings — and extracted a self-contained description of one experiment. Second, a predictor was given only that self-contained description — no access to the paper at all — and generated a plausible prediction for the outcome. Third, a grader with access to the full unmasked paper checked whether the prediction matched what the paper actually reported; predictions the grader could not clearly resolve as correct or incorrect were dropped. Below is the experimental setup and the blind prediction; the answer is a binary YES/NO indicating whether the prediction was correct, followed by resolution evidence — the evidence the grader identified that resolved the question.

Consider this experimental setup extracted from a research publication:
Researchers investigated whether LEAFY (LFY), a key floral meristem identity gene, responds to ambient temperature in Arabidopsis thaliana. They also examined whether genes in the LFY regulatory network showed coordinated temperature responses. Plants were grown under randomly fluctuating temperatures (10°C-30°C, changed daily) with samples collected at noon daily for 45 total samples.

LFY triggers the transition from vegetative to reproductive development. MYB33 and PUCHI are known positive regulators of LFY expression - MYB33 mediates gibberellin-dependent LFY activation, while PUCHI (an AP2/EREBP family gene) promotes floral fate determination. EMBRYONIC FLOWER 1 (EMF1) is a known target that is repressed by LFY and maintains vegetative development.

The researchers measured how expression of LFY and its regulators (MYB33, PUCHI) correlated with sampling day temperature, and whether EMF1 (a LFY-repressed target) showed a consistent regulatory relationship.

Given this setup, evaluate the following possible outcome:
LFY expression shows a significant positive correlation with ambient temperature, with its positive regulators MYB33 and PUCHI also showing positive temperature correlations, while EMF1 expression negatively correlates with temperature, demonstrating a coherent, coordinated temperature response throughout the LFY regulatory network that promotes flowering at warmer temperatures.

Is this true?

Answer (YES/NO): YES